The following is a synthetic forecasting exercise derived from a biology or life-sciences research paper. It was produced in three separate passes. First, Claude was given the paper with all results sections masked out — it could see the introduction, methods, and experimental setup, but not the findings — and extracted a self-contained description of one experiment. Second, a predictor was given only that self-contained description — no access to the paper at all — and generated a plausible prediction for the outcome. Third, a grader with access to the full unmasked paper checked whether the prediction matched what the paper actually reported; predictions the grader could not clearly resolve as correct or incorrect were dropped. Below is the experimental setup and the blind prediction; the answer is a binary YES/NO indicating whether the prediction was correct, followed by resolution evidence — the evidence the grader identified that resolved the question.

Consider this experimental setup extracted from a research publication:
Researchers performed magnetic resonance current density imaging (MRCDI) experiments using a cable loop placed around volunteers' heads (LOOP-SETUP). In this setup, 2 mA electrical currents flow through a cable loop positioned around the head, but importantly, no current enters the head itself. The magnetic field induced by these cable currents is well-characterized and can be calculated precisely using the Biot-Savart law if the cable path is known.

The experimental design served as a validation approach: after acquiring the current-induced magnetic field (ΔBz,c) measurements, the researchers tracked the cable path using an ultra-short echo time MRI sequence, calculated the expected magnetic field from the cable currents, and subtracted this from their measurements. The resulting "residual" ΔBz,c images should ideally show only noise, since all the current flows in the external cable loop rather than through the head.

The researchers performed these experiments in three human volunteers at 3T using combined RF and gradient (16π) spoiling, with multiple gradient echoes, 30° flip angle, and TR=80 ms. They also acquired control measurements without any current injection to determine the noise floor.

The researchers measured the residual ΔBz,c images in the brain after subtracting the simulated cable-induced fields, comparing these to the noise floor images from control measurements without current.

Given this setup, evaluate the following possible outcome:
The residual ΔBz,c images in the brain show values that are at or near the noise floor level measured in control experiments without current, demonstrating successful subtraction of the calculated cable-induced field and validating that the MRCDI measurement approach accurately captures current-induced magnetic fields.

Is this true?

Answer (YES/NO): YES